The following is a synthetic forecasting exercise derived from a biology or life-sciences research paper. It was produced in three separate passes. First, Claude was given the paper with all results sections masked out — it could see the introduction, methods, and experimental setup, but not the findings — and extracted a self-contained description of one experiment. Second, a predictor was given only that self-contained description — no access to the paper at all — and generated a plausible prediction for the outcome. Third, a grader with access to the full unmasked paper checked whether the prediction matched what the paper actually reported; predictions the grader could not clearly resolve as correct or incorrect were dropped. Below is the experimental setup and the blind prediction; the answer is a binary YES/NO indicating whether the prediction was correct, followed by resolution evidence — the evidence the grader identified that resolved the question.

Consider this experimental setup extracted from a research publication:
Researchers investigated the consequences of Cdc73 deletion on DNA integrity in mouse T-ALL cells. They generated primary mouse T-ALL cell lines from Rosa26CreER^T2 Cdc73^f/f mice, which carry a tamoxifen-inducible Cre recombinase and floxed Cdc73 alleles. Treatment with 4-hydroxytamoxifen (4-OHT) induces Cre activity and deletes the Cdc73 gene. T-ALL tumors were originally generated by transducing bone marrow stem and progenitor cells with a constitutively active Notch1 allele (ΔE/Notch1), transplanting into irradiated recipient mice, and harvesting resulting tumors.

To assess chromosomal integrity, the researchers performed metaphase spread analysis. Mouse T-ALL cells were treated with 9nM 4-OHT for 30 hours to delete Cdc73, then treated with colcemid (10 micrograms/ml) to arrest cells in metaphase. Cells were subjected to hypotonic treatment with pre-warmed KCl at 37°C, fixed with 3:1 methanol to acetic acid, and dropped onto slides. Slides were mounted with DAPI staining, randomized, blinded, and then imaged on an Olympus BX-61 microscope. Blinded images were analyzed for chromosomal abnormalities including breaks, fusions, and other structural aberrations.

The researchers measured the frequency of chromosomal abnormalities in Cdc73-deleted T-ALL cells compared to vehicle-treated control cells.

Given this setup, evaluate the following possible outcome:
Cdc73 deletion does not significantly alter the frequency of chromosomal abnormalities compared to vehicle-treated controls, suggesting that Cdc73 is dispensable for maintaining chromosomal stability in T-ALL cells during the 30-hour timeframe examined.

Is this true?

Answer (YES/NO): NO